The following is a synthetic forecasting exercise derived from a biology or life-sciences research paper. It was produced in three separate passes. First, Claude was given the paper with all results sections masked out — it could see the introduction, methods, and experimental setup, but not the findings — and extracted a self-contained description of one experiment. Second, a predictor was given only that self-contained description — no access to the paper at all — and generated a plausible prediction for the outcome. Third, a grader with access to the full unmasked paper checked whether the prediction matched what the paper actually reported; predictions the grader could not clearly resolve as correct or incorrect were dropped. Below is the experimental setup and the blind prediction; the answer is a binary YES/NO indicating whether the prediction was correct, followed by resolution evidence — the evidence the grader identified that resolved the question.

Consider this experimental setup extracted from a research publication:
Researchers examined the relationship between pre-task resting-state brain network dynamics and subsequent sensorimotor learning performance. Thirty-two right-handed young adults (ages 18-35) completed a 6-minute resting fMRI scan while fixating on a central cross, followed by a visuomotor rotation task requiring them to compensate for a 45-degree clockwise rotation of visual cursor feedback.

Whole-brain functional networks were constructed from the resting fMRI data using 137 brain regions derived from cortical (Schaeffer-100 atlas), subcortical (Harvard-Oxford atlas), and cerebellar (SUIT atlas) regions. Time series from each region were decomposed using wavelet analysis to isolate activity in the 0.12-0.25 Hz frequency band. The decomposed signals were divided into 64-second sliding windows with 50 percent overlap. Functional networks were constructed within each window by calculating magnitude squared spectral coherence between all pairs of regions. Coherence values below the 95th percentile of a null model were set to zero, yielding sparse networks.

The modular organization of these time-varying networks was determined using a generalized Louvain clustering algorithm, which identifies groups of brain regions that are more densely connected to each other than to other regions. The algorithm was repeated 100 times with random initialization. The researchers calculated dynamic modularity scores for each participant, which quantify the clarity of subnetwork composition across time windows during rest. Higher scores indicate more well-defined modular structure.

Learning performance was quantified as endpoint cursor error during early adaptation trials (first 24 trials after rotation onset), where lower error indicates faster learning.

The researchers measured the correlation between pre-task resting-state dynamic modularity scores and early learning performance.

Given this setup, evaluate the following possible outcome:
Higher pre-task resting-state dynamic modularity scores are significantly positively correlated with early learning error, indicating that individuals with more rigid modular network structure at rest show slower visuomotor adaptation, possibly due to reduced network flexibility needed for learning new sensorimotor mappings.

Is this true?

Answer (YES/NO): NO